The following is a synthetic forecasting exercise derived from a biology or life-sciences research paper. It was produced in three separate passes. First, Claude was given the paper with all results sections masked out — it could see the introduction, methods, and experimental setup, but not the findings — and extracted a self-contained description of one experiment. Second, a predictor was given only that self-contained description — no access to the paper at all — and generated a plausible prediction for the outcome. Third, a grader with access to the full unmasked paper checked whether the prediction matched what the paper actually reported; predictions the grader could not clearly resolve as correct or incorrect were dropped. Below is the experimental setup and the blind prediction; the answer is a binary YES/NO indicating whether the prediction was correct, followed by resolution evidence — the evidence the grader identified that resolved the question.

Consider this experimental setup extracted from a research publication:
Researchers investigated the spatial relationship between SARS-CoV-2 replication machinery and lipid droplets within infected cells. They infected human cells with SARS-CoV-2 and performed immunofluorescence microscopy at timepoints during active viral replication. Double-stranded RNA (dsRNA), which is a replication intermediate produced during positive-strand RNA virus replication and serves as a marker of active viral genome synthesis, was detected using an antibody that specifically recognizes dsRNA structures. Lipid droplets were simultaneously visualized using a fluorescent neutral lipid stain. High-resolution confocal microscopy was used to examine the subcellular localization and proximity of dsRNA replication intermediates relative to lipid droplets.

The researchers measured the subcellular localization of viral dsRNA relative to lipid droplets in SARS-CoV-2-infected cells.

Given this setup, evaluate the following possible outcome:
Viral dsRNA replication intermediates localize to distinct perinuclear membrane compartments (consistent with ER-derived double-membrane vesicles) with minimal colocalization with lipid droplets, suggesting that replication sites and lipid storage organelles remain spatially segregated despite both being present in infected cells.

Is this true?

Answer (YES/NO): NO